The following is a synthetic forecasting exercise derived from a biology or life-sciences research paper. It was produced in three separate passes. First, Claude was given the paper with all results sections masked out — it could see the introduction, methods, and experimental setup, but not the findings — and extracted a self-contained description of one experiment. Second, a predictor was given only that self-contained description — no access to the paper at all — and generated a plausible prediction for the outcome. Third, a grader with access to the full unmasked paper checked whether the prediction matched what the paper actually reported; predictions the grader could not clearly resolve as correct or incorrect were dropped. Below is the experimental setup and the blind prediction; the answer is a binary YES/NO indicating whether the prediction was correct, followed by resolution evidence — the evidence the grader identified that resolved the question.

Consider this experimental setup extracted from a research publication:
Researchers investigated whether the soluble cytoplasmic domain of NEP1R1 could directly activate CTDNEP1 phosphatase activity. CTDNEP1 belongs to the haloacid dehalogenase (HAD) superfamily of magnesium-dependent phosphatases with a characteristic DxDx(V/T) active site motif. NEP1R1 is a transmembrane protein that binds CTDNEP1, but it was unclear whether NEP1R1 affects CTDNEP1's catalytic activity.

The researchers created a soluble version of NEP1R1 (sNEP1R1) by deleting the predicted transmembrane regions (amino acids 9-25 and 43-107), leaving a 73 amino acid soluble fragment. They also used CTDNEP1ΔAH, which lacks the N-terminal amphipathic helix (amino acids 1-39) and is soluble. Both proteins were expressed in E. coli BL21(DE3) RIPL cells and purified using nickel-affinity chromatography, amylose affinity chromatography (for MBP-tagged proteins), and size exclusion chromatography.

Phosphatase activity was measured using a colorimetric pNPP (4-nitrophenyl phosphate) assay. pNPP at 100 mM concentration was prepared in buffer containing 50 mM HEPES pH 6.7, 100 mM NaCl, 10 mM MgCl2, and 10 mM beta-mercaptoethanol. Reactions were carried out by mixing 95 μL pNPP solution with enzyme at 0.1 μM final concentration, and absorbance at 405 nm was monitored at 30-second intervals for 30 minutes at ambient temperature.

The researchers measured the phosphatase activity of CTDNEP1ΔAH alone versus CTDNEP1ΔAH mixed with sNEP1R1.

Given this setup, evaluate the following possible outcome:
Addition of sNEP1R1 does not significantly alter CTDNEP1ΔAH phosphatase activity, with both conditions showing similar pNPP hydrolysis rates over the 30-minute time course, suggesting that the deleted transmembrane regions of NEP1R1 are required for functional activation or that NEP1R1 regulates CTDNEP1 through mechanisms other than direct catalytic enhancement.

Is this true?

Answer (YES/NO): NO